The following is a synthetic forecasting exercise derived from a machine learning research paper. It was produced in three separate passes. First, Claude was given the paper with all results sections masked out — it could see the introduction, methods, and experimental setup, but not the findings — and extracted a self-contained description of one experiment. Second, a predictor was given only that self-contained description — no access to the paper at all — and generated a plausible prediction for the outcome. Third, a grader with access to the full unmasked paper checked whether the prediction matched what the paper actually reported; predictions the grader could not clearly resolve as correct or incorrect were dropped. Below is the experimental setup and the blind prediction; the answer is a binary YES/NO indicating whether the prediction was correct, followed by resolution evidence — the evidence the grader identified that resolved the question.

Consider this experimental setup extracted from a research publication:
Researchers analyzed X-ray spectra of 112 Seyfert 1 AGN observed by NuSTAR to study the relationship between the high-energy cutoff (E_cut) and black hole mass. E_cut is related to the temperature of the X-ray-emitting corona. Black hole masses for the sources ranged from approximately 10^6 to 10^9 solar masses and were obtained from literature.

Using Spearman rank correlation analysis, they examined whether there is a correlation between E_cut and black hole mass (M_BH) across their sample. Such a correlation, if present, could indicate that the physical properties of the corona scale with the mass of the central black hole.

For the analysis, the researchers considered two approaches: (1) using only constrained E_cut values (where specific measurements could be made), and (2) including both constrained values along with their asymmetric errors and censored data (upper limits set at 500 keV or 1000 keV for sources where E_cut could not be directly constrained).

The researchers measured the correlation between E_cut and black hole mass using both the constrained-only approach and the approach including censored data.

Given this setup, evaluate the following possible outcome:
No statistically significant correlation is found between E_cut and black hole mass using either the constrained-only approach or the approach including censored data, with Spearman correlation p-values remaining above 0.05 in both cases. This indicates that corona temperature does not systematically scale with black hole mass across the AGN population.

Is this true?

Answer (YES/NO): NO